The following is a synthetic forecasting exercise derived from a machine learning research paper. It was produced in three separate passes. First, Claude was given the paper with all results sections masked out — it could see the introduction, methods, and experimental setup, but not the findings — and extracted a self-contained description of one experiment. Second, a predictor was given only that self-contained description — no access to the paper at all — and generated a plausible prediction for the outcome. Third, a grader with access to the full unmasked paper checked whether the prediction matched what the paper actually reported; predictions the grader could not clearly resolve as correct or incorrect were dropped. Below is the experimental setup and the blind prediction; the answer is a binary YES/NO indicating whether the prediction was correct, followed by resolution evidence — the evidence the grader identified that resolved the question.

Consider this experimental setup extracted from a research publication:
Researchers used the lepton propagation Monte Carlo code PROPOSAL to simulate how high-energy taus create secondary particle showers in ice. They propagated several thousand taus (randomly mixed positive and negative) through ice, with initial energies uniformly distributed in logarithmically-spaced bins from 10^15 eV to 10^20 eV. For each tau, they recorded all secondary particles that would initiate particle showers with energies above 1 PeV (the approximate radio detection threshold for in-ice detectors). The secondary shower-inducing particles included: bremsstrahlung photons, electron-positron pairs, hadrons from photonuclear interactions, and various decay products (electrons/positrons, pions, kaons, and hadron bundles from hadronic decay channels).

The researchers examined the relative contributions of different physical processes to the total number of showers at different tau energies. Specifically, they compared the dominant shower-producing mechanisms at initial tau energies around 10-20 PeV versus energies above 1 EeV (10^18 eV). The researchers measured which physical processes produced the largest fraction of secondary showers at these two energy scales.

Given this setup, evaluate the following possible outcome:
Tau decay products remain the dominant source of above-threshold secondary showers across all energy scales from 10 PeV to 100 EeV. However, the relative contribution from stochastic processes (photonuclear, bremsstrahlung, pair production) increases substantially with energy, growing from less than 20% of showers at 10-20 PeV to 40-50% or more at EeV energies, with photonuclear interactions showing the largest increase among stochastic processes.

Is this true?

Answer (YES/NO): NO